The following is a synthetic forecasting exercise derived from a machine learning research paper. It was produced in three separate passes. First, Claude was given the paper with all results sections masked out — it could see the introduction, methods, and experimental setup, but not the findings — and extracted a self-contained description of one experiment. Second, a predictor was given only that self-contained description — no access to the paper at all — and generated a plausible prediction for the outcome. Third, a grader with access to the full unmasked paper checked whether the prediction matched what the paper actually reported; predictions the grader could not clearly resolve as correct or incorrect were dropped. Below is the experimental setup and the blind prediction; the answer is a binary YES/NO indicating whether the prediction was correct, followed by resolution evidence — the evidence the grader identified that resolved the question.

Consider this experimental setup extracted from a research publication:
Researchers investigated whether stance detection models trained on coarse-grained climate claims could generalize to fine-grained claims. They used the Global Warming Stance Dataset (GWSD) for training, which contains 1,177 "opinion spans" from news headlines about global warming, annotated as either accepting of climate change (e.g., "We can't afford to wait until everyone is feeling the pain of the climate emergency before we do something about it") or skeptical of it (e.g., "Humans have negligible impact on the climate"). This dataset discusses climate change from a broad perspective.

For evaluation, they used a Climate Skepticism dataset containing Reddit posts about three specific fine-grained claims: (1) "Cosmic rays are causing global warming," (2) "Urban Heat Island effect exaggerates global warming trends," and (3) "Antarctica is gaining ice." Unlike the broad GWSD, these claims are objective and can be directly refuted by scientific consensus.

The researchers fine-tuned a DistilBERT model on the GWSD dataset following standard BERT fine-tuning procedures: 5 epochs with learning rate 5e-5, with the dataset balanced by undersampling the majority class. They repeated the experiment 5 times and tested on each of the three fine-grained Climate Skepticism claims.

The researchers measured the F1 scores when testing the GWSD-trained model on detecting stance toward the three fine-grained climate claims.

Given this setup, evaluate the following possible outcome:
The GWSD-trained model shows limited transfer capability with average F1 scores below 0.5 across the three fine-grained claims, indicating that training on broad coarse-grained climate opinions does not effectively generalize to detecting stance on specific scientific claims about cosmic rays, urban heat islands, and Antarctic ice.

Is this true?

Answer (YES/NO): NO